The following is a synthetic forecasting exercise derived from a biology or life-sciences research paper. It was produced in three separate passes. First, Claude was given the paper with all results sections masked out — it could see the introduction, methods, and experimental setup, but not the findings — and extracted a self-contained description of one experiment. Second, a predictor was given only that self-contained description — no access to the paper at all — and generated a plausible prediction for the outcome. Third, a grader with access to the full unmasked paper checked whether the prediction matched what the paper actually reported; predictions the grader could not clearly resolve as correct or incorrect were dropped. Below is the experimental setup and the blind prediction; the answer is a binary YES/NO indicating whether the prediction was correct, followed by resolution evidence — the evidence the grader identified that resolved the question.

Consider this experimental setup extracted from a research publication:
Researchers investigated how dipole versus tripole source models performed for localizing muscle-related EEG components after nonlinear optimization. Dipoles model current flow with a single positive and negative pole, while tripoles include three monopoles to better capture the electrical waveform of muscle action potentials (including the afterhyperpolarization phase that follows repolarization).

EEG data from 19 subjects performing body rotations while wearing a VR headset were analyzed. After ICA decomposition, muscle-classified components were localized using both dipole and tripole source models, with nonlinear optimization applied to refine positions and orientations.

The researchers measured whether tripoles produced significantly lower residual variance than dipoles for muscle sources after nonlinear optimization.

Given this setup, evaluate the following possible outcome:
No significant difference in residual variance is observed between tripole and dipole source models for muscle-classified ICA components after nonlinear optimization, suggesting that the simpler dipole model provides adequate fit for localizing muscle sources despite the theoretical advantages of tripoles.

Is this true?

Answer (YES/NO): YES